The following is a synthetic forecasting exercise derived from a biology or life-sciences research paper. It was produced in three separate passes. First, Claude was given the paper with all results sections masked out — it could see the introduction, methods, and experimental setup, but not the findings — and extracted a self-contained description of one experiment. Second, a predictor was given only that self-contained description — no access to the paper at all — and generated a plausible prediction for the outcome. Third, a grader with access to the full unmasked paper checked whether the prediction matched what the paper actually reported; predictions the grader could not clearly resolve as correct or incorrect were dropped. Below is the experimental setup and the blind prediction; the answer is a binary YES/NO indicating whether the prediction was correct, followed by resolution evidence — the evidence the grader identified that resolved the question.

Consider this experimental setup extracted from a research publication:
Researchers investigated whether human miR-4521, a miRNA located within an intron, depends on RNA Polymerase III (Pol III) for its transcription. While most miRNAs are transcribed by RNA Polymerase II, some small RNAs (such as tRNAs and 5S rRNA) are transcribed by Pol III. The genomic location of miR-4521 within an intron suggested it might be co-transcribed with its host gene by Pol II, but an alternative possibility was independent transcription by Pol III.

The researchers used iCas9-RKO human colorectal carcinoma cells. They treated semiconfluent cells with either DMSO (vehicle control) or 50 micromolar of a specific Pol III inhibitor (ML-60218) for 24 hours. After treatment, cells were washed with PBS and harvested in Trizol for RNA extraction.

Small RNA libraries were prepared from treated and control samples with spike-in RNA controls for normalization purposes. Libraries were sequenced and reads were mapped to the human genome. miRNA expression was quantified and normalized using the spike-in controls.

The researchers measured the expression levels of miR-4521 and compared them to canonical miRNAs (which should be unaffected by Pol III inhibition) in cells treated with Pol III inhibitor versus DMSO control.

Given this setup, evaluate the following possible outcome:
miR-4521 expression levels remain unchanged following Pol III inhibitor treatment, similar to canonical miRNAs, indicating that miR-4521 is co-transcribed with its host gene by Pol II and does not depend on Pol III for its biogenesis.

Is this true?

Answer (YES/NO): NO